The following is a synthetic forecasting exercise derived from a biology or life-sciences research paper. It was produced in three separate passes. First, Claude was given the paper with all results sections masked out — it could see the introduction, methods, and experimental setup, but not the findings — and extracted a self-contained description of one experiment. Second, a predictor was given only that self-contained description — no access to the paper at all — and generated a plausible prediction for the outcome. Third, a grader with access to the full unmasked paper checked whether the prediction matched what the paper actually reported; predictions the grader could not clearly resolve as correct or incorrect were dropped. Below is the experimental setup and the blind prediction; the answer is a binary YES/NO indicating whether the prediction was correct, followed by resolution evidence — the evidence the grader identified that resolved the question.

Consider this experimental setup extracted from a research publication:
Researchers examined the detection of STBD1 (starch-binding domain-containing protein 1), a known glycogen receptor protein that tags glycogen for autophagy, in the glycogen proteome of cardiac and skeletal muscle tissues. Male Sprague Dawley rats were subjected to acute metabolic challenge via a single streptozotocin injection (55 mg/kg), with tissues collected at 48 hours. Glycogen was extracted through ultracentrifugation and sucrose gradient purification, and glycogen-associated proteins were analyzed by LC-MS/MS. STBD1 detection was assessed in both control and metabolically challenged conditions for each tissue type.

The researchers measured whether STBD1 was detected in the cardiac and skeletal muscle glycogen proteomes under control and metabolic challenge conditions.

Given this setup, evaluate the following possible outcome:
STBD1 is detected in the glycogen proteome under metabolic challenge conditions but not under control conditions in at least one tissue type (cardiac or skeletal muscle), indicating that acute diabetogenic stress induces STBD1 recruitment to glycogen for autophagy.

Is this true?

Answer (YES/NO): YES